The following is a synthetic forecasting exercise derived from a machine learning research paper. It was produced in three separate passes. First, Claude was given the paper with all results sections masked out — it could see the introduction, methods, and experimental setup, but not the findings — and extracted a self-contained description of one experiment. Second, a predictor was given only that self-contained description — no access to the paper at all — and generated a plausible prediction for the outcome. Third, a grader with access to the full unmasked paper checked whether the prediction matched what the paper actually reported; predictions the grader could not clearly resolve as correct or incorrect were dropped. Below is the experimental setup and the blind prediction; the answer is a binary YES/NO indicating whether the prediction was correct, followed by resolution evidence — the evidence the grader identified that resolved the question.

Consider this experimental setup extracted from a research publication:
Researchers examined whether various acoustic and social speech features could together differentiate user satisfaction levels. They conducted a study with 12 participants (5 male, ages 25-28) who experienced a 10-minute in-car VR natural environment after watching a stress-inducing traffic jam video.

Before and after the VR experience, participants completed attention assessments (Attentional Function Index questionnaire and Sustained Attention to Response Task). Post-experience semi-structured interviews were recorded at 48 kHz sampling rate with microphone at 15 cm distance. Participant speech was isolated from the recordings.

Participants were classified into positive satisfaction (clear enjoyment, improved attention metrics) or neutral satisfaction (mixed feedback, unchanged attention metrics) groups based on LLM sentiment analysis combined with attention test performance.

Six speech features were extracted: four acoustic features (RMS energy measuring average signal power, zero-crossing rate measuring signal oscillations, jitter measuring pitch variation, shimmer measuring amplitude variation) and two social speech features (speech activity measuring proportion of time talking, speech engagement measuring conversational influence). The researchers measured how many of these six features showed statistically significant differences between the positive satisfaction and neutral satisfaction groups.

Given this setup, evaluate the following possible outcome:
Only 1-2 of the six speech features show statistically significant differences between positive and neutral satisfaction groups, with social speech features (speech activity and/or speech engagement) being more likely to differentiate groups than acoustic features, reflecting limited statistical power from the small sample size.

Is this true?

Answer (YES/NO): NO